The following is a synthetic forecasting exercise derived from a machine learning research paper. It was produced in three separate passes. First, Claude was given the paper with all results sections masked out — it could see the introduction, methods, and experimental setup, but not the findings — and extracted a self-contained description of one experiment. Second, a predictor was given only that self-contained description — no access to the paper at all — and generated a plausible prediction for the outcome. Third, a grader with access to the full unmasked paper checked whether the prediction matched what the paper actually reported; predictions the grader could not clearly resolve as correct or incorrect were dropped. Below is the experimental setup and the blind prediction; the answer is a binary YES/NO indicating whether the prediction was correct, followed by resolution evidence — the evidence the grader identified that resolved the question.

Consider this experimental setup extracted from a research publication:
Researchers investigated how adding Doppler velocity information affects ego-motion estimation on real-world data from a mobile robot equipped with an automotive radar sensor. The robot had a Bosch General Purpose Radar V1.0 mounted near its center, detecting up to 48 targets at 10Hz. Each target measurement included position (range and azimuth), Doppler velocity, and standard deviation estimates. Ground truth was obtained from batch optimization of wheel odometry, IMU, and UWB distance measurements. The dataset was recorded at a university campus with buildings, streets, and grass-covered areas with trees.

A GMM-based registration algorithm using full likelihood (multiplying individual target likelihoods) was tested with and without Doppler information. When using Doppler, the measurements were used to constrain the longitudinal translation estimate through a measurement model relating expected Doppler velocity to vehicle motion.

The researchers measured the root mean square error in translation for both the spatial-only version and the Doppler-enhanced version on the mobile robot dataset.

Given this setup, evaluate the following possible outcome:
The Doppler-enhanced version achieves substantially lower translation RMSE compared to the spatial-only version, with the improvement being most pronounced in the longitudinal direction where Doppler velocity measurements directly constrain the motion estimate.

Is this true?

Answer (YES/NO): YES